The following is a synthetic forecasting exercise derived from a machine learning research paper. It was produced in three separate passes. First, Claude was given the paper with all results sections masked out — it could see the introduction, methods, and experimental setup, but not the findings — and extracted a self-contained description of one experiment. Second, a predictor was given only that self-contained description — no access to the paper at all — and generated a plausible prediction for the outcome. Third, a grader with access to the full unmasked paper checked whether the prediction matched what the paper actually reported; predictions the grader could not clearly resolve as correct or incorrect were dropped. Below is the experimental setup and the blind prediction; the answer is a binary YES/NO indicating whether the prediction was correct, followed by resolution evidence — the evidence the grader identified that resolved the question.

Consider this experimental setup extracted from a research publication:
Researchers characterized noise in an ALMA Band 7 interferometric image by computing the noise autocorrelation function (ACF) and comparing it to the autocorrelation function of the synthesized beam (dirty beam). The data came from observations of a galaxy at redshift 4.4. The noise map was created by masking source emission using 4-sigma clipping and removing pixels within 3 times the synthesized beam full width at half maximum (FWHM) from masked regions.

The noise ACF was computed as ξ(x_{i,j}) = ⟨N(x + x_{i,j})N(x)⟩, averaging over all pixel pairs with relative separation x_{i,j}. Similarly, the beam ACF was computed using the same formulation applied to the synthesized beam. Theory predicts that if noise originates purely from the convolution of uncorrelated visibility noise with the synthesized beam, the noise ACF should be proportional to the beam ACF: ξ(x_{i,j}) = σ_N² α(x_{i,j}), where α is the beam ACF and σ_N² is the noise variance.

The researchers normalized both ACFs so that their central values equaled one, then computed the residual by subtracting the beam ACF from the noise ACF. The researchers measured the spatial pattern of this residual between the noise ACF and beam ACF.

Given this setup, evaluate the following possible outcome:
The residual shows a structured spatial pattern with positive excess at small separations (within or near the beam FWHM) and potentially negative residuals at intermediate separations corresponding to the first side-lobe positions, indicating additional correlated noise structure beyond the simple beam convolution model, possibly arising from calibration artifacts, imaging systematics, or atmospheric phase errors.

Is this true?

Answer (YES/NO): NO